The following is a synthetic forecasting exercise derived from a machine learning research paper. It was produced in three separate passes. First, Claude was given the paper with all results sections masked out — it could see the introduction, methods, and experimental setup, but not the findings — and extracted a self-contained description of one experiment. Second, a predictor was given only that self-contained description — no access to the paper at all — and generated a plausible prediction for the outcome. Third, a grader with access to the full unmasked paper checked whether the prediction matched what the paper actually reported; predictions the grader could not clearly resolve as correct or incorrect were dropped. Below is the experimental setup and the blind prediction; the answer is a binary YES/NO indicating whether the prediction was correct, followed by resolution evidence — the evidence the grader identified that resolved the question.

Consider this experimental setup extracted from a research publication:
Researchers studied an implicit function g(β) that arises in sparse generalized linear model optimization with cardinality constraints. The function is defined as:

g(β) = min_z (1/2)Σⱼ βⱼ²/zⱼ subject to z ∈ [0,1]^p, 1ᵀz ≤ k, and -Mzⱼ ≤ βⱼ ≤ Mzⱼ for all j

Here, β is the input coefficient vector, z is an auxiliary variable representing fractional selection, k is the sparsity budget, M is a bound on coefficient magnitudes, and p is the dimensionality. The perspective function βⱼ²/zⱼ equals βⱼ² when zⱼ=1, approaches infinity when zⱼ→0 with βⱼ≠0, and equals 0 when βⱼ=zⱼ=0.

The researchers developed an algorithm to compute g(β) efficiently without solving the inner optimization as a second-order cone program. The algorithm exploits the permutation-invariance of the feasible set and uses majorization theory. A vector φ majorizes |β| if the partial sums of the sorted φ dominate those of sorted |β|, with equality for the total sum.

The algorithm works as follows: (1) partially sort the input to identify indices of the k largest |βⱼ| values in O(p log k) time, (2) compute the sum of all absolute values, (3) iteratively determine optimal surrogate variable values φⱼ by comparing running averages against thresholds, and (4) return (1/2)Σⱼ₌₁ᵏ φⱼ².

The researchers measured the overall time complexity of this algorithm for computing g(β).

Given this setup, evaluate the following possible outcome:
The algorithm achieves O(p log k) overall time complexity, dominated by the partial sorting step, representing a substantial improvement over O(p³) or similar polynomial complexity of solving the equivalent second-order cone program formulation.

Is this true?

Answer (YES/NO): NO